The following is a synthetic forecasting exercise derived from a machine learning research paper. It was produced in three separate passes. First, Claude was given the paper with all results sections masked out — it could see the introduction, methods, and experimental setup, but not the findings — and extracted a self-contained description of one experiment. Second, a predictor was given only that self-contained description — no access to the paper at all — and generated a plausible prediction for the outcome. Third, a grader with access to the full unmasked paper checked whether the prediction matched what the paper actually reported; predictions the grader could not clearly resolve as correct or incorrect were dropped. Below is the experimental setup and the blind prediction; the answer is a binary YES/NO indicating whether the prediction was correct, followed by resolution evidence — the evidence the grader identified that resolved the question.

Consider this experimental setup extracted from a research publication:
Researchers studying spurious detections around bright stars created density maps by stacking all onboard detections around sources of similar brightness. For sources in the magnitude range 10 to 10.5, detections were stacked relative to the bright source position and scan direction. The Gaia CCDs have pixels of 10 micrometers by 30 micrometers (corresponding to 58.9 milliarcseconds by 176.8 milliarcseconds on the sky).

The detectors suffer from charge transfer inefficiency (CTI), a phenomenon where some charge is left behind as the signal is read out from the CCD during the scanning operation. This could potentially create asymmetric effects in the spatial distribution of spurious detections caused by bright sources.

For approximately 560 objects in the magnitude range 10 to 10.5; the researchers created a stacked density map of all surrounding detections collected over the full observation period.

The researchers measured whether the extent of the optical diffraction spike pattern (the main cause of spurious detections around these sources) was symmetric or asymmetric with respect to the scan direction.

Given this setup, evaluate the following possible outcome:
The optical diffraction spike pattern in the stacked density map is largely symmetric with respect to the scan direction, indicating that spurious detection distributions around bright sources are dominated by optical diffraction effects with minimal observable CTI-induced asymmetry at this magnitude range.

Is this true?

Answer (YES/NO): NO